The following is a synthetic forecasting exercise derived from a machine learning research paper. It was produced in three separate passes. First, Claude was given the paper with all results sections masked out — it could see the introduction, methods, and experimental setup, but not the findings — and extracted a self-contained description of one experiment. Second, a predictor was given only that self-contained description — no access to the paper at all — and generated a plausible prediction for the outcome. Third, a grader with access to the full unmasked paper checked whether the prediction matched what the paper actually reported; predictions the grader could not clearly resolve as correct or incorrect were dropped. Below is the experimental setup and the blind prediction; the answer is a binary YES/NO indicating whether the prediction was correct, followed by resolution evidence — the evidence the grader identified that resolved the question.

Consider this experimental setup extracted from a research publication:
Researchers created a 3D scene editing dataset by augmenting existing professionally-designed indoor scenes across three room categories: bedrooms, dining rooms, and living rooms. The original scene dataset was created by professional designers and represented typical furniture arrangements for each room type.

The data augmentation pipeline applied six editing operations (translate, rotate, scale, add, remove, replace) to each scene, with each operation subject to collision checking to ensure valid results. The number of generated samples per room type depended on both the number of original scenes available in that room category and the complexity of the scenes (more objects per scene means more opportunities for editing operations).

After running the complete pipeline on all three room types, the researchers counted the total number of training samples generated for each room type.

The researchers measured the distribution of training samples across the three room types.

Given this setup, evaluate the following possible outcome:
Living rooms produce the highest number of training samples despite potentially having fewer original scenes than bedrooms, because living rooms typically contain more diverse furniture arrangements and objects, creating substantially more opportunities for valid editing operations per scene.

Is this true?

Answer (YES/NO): NO